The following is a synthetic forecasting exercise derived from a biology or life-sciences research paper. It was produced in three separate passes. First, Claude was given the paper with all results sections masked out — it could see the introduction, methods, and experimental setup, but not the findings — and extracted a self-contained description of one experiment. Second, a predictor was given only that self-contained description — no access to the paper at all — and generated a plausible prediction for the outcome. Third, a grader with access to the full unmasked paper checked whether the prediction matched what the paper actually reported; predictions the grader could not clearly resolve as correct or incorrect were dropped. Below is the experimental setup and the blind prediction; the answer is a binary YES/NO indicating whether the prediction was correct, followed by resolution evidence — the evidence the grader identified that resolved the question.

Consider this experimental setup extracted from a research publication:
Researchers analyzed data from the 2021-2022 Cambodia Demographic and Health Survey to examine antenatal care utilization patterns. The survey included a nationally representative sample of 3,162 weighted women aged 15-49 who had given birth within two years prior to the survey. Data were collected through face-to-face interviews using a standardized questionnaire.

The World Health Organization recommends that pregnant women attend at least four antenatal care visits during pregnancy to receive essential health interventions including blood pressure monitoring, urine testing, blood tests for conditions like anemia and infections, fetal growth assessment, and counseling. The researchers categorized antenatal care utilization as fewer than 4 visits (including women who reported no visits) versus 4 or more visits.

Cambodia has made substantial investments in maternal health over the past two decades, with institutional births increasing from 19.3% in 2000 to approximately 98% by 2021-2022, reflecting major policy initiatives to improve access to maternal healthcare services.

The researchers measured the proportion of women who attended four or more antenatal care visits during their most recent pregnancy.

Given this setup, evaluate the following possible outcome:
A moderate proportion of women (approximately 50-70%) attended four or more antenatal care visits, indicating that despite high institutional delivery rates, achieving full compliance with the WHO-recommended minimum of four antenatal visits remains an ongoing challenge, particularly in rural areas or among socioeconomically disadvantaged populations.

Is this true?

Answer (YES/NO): NO